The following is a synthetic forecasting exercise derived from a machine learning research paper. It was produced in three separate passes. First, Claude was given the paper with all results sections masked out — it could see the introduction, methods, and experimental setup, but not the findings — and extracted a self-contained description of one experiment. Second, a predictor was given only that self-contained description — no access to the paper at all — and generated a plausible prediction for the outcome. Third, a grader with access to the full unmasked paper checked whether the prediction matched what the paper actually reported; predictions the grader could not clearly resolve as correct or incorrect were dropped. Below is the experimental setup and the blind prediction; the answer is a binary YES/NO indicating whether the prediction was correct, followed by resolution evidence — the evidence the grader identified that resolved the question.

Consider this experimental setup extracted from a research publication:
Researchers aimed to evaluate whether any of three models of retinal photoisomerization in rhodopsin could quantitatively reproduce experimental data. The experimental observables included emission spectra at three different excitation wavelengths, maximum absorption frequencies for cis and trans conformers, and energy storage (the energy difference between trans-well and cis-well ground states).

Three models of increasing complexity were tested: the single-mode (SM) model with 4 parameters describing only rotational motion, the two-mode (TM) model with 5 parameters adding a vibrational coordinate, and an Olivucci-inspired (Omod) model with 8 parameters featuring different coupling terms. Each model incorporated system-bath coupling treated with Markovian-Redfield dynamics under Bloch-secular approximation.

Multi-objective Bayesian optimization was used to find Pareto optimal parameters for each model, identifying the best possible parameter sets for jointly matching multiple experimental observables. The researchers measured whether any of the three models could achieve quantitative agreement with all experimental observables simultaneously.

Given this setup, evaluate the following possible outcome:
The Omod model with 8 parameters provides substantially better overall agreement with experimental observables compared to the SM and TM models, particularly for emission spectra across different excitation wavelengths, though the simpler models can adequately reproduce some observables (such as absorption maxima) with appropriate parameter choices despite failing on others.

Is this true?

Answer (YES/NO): NO